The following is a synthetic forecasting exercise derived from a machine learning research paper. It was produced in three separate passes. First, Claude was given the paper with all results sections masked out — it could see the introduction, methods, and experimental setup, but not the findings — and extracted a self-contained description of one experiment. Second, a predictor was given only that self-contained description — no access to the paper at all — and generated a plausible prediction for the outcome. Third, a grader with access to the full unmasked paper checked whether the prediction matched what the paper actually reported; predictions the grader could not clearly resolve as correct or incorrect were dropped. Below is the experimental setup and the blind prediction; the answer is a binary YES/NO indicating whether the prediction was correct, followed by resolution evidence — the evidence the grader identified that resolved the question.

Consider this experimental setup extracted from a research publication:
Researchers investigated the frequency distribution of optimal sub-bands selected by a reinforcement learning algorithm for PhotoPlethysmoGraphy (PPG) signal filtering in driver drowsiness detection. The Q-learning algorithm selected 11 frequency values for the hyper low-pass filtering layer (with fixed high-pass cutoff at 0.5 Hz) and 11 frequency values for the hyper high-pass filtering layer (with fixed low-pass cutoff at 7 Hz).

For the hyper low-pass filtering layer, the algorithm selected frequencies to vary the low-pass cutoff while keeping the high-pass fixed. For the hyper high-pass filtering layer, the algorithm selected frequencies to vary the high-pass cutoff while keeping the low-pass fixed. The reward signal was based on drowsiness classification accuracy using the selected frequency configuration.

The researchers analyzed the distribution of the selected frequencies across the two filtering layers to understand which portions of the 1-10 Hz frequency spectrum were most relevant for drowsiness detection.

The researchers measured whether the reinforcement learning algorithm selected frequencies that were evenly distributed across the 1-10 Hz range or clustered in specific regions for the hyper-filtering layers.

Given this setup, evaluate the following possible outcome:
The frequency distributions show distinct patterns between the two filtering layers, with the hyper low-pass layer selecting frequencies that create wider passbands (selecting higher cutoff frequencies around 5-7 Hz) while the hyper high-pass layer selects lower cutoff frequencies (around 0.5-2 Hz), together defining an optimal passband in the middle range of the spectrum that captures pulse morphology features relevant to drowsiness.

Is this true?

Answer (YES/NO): NO